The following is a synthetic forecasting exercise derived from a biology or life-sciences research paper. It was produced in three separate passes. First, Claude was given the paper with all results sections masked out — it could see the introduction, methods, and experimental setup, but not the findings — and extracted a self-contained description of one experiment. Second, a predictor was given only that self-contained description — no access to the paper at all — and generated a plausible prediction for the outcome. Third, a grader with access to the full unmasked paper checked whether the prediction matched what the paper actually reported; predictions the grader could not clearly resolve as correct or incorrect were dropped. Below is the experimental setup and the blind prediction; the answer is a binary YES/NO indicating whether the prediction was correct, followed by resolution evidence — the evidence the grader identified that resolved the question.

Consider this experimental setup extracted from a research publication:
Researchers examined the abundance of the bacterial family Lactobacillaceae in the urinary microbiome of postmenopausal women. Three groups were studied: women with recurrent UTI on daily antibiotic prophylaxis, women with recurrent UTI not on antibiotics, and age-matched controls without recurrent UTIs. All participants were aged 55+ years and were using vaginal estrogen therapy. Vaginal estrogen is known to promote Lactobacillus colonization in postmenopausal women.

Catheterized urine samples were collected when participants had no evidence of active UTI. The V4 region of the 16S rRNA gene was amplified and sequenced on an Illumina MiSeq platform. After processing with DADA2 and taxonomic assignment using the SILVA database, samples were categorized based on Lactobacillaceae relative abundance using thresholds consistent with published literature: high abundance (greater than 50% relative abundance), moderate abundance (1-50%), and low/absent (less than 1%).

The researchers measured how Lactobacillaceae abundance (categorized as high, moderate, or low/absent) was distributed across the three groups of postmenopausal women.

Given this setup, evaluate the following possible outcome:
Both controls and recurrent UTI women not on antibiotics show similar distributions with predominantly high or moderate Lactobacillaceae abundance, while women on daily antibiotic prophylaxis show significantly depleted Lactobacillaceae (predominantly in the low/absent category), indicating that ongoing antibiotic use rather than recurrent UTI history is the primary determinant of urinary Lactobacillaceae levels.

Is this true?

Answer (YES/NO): NO